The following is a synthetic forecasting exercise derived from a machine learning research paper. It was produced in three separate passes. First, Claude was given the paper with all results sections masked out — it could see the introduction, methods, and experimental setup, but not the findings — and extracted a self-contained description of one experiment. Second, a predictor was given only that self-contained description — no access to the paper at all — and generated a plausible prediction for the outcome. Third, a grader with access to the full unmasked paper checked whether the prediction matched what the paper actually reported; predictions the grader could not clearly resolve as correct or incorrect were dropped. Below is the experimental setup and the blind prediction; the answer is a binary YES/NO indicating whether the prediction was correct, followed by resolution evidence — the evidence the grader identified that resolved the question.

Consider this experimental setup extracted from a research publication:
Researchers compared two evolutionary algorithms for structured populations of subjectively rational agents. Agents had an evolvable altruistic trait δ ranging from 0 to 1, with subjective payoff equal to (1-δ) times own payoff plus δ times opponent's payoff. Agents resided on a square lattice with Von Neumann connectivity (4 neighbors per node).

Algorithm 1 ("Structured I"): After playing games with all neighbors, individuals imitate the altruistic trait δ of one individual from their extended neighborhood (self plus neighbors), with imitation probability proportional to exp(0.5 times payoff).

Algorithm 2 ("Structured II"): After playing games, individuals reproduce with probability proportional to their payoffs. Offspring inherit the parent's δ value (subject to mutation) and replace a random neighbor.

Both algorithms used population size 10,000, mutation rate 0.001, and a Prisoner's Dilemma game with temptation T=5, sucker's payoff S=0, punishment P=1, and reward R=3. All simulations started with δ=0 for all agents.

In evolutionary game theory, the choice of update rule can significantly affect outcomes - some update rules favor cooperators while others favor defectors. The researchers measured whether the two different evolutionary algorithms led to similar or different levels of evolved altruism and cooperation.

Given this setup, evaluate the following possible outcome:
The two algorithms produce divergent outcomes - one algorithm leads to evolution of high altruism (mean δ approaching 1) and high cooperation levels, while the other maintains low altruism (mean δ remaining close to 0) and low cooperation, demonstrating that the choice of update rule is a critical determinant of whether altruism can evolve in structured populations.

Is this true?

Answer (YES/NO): NO